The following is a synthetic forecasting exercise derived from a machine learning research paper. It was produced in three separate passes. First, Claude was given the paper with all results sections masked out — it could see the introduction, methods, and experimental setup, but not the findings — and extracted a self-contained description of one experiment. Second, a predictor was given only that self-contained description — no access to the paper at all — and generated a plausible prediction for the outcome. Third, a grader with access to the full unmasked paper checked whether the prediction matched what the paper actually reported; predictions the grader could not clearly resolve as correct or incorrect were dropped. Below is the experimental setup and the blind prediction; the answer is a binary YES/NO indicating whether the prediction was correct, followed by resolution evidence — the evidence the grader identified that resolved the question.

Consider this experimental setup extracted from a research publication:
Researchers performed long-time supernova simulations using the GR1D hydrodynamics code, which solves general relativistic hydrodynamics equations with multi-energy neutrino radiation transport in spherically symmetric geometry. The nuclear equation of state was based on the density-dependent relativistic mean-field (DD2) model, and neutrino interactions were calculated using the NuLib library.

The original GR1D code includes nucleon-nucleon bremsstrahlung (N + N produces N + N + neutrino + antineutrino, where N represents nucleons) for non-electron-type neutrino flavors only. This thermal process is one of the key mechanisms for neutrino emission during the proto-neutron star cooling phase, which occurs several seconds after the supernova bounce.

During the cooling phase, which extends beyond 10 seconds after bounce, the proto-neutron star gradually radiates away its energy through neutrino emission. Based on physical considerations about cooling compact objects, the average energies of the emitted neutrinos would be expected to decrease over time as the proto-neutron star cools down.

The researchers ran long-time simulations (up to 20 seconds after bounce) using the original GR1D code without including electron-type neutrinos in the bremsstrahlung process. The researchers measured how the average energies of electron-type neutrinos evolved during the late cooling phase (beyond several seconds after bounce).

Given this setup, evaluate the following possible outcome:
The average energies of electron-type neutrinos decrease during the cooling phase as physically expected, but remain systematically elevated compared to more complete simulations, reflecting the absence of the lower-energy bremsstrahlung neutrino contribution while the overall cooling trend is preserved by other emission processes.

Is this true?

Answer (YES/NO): NO